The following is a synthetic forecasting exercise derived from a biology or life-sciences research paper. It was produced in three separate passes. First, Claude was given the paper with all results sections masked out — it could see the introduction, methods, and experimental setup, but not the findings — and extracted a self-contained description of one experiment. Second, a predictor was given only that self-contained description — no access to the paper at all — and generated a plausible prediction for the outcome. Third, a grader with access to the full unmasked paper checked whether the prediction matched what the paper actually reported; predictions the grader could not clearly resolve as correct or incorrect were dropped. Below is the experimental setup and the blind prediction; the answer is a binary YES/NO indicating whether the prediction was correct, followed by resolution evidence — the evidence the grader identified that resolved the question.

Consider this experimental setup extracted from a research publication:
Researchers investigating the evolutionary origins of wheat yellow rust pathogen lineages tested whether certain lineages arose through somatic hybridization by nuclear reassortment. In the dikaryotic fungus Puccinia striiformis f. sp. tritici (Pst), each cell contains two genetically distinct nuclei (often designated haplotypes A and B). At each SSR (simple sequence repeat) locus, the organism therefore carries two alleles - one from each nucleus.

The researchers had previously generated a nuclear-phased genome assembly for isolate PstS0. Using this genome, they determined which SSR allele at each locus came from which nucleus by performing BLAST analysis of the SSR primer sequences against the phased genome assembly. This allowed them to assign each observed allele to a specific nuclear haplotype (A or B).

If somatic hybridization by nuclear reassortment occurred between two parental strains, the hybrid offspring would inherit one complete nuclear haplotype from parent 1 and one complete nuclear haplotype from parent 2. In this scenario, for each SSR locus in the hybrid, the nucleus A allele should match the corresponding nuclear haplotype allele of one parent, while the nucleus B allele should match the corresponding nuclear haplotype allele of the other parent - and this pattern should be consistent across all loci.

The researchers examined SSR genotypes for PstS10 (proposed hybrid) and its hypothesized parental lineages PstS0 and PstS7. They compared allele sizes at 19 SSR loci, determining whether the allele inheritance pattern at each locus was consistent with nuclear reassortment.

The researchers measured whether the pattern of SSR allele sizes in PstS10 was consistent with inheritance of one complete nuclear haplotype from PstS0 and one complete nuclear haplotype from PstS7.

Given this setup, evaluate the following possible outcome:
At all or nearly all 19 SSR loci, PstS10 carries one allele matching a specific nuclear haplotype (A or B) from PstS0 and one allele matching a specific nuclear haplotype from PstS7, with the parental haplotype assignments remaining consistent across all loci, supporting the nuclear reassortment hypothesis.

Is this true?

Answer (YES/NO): YES